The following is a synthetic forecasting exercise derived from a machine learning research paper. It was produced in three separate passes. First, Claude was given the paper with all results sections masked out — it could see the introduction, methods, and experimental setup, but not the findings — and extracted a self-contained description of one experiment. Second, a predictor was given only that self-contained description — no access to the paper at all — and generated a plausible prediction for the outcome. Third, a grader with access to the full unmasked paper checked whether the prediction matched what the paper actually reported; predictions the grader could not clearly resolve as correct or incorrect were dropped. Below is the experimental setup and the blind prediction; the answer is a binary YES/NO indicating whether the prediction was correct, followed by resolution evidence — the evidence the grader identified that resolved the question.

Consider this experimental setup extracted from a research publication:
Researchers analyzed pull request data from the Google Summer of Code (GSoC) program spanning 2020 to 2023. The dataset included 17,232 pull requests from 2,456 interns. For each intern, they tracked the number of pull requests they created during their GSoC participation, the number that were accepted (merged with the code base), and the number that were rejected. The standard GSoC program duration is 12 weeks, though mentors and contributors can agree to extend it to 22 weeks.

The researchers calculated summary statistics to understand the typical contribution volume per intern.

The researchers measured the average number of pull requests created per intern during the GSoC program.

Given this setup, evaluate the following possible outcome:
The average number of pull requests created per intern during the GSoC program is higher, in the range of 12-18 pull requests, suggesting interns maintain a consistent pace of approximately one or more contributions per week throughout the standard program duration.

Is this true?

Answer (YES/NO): NO